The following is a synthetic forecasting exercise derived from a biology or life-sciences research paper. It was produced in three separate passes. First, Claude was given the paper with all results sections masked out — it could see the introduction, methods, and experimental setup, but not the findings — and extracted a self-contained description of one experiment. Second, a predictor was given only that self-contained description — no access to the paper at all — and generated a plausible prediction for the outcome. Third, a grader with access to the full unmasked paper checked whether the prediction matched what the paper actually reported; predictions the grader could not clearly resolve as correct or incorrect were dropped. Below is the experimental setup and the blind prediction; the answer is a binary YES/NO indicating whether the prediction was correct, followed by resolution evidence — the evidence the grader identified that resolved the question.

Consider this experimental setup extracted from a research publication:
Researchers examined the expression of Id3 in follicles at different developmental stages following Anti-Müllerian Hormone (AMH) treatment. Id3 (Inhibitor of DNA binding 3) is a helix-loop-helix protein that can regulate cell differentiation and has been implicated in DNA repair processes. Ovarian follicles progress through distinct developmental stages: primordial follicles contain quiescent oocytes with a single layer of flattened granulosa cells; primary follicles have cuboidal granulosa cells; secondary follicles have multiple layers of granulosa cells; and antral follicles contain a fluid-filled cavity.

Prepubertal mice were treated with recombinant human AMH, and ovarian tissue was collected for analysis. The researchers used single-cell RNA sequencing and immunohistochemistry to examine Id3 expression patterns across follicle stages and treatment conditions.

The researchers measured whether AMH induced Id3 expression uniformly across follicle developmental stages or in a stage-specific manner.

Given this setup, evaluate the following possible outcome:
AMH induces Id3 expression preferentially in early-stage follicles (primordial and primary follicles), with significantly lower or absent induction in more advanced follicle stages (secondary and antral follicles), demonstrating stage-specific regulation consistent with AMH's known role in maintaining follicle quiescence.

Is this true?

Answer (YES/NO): NO